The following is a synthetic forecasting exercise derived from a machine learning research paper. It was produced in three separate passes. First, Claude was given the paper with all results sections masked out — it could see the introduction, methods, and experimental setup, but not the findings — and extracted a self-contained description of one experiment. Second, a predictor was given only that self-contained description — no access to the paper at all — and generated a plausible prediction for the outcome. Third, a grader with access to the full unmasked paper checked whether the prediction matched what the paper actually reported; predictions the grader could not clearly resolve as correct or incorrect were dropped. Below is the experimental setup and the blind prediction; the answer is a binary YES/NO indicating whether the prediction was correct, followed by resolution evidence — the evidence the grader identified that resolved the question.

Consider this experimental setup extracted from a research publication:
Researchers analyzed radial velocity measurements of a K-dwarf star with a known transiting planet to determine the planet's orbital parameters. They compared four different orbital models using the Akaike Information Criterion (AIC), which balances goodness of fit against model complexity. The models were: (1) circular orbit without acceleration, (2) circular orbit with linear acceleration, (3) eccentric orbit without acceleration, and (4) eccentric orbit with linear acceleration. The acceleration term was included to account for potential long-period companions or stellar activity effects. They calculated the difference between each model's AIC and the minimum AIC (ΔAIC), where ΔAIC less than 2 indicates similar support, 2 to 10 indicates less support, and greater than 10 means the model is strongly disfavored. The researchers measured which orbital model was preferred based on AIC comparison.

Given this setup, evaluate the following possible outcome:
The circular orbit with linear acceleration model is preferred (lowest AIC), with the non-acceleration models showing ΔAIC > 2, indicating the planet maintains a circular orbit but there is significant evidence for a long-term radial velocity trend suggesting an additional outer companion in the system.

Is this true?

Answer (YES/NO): NO